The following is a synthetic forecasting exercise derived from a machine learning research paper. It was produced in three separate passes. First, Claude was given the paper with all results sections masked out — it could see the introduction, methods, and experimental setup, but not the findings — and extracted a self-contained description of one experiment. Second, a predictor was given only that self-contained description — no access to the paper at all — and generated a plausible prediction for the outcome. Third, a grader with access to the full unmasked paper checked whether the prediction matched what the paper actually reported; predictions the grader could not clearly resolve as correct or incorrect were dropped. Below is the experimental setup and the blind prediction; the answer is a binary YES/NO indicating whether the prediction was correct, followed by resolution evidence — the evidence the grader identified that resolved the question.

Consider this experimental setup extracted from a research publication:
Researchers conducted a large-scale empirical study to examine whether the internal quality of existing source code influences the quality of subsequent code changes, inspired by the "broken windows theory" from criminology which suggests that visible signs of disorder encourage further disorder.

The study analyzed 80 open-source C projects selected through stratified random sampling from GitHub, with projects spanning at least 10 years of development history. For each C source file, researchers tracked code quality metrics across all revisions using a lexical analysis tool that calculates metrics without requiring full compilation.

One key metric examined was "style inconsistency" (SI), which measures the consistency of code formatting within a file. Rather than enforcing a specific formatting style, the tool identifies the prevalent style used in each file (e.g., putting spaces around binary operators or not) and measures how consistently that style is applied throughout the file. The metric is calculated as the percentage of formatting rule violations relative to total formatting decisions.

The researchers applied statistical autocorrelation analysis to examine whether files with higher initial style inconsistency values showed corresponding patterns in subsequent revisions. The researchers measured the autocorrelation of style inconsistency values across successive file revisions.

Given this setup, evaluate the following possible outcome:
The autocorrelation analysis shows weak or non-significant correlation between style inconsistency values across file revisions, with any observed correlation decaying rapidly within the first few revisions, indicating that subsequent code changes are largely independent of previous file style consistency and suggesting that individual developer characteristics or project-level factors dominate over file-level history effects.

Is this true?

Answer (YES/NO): NO